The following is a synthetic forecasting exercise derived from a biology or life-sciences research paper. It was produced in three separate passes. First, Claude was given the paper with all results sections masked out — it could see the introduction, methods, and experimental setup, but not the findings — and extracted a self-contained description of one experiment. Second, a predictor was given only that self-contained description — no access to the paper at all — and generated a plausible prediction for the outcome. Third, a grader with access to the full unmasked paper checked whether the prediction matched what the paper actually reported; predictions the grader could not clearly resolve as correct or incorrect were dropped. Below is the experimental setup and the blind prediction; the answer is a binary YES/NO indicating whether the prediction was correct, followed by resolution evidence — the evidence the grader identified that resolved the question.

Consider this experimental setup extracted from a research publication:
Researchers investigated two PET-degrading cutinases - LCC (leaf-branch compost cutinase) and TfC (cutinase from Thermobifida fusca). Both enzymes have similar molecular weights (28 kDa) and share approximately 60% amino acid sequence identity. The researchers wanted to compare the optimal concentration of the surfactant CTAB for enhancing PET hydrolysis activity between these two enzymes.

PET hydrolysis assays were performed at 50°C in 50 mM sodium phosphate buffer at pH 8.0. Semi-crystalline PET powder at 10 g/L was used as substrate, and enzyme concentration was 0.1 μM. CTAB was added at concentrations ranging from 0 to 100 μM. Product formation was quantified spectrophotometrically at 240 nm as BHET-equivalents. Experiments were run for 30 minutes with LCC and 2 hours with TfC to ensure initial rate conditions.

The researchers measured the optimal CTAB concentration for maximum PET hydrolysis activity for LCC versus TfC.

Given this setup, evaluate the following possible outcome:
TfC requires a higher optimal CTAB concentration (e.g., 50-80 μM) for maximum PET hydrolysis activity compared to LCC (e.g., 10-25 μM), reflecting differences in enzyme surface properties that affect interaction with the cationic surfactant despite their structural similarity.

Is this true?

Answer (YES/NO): NO